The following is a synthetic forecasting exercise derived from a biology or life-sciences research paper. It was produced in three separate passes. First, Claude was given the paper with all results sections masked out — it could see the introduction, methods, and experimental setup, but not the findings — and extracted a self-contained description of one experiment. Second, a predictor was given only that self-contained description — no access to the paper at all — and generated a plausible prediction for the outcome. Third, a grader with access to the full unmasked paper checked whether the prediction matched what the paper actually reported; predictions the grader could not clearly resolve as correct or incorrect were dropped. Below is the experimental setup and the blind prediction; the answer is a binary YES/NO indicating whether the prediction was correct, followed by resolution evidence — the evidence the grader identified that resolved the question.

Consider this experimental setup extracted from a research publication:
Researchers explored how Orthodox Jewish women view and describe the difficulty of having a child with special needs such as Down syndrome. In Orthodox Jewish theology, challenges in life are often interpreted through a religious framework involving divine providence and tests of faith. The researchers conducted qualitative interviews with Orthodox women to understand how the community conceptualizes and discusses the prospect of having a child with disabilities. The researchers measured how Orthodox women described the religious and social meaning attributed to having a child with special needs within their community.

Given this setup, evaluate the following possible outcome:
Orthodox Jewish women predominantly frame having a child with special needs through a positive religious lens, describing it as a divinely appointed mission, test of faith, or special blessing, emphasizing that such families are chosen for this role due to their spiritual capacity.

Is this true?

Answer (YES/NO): YES